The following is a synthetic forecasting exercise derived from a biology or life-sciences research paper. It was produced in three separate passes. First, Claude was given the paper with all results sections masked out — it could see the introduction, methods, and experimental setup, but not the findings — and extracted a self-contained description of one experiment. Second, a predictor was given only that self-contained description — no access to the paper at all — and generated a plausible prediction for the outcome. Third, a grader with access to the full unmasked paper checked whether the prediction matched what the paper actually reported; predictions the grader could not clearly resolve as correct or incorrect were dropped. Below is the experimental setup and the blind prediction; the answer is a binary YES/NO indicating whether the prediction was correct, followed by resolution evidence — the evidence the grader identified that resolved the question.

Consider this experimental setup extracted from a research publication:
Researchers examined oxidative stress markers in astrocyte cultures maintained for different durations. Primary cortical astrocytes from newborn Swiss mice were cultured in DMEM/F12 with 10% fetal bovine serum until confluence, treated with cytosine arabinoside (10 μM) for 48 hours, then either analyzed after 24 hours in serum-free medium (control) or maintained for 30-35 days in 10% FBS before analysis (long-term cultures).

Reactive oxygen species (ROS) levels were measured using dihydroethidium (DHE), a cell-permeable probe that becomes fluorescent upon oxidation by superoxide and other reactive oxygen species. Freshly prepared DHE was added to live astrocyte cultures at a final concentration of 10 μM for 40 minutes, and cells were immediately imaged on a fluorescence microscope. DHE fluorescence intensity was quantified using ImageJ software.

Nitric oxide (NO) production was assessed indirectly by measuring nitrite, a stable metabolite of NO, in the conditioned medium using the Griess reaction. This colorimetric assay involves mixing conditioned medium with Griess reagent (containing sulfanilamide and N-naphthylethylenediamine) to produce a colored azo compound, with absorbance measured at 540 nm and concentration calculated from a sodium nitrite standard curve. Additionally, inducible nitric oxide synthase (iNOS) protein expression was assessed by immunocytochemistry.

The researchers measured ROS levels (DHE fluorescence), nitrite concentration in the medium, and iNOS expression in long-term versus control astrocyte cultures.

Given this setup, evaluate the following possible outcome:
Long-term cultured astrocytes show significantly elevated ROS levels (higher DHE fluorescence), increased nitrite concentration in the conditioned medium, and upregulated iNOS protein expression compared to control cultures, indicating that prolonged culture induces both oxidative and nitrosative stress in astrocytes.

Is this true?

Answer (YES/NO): YES